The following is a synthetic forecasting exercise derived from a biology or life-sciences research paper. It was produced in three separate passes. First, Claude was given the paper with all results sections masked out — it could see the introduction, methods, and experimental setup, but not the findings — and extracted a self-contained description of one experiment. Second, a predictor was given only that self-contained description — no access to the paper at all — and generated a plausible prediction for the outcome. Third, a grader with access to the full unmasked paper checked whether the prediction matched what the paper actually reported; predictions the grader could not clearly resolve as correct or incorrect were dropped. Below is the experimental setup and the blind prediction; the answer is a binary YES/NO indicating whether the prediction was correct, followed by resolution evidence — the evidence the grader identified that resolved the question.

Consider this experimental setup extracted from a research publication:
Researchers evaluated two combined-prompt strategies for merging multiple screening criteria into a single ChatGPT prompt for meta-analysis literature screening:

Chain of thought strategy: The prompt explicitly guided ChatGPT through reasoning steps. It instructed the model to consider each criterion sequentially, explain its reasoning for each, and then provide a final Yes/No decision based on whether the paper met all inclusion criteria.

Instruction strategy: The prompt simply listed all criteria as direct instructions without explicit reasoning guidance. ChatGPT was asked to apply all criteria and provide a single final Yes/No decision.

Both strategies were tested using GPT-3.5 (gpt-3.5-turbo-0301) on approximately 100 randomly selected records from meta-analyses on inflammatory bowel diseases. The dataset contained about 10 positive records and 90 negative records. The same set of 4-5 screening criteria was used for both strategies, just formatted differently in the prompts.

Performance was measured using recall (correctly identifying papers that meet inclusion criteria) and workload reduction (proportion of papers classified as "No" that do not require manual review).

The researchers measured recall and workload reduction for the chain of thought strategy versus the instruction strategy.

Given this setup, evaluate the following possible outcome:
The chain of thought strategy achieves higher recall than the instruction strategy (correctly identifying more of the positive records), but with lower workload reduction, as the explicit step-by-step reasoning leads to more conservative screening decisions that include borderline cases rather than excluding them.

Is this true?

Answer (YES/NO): NO